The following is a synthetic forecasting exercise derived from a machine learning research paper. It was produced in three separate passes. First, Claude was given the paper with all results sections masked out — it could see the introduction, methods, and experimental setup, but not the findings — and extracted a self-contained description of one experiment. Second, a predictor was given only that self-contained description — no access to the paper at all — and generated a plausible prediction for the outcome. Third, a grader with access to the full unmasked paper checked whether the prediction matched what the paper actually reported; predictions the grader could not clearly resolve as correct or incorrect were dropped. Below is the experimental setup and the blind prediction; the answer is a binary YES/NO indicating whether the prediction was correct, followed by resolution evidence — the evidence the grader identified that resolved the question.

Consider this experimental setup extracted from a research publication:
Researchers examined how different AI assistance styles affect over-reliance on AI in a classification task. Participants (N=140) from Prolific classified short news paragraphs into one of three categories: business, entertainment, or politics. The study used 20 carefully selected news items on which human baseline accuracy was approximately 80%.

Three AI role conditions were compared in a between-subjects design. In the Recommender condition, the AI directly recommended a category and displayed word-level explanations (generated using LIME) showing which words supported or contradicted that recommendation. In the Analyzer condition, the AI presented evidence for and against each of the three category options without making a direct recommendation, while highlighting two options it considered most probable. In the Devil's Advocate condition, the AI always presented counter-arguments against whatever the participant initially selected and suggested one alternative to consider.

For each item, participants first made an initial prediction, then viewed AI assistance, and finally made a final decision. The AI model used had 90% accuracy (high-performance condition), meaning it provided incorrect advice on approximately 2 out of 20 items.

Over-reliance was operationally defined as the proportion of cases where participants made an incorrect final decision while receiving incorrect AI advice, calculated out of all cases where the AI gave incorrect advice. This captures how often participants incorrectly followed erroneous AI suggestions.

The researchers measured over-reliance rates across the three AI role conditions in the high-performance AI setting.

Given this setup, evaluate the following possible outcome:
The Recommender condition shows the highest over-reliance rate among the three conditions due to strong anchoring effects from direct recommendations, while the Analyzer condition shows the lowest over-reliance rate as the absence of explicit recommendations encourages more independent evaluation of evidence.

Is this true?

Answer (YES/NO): NO